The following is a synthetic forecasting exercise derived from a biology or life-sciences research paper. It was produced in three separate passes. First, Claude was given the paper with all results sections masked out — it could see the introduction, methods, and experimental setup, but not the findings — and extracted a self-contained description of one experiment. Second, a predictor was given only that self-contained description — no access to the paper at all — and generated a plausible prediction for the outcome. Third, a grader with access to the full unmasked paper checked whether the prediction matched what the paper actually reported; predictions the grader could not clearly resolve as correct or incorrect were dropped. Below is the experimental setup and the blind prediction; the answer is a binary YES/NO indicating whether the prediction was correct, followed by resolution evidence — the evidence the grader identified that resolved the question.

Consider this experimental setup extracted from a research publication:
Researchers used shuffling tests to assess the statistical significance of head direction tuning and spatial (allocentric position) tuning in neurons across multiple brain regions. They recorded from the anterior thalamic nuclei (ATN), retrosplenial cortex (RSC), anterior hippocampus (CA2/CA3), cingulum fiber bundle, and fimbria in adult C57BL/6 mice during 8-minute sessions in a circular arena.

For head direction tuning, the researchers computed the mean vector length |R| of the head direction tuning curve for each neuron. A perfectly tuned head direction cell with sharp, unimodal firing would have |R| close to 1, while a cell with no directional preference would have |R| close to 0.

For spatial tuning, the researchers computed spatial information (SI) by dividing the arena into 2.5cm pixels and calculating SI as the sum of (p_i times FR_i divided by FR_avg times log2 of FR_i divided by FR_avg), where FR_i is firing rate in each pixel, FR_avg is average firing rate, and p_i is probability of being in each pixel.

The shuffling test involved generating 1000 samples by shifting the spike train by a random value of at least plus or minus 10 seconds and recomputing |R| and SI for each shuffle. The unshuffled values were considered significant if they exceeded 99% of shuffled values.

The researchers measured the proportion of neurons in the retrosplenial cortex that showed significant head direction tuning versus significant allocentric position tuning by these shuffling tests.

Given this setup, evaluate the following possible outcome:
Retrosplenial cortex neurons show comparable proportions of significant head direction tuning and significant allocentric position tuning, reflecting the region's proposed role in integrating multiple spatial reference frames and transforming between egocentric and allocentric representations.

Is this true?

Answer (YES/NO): NO